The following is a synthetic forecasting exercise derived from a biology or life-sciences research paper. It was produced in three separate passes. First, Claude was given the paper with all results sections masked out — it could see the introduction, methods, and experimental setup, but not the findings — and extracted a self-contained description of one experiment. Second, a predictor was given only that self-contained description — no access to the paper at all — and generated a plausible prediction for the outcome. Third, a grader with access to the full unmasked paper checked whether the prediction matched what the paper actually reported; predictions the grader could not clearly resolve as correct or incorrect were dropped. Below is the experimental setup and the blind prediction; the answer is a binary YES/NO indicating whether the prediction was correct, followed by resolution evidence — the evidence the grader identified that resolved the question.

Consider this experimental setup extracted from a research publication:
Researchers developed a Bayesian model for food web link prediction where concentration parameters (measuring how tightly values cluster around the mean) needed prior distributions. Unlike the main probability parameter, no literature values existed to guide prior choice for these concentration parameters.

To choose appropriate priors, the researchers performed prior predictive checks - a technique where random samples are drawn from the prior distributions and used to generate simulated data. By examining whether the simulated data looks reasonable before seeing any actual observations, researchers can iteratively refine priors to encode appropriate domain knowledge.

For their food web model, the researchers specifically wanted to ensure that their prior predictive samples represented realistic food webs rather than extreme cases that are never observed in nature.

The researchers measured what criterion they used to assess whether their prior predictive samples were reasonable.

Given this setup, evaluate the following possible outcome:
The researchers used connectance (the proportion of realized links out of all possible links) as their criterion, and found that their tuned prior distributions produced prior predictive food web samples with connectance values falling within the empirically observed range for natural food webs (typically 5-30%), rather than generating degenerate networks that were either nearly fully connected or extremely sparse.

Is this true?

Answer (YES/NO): NO